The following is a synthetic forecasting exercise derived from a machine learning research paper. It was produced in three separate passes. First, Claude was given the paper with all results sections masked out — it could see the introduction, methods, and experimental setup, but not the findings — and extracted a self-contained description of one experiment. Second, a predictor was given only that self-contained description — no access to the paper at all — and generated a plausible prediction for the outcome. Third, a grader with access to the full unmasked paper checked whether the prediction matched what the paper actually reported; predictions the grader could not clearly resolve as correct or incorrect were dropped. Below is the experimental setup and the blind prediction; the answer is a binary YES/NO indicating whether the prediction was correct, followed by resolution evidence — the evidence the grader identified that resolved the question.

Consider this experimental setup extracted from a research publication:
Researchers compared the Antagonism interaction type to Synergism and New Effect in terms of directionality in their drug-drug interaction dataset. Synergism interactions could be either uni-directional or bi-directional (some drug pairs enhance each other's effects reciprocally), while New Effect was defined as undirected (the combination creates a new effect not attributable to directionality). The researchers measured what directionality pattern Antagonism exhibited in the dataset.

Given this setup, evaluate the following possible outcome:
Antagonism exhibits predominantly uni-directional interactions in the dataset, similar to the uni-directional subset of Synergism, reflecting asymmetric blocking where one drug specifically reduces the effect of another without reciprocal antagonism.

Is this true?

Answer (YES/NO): YES